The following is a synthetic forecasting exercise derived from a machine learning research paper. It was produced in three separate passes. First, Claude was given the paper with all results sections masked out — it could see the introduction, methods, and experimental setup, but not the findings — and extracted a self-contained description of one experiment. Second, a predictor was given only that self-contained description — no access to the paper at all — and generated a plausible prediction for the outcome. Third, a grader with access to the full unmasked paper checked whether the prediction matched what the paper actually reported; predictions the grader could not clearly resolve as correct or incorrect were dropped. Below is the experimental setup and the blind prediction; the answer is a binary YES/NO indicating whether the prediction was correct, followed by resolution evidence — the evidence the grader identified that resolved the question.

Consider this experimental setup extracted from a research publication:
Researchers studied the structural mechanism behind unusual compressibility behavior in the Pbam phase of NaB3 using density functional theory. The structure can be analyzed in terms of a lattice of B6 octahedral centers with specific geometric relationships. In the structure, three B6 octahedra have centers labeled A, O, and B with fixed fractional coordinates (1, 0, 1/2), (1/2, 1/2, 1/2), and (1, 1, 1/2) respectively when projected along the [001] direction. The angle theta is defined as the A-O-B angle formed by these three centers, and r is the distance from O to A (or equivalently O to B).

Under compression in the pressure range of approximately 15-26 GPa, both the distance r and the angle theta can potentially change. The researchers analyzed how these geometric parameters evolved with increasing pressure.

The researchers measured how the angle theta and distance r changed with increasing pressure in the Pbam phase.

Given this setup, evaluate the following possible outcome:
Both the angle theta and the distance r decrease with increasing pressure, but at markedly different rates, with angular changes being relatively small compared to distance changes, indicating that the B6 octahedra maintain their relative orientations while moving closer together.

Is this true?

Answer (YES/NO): NO